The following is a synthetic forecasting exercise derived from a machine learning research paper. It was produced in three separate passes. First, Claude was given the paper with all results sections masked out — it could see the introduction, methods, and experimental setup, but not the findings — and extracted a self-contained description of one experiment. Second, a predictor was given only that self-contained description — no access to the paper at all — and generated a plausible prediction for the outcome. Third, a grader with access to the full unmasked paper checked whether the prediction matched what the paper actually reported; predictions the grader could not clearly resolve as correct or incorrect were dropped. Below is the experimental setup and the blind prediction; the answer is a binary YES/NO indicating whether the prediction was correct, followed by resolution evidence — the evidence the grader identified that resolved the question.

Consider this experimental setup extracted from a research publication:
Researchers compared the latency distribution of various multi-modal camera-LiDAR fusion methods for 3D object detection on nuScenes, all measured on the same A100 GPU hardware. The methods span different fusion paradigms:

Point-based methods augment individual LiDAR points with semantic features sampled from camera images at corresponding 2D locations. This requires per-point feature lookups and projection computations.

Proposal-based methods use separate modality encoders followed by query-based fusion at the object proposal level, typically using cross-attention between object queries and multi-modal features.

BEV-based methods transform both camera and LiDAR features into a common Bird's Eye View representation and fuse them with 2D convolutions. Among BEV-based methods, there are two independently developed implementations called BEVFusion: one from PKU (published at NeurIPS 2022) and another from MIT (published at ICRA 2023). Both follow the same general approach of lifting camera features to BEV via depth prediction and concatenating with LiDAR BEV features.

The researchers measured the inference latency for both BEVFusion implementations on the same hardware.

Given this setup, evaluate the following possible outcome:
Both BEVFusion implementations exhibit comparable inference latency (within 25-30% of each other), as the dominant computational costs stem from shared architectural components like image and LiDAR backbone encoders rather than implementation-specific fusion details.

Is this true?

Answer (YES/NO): NO